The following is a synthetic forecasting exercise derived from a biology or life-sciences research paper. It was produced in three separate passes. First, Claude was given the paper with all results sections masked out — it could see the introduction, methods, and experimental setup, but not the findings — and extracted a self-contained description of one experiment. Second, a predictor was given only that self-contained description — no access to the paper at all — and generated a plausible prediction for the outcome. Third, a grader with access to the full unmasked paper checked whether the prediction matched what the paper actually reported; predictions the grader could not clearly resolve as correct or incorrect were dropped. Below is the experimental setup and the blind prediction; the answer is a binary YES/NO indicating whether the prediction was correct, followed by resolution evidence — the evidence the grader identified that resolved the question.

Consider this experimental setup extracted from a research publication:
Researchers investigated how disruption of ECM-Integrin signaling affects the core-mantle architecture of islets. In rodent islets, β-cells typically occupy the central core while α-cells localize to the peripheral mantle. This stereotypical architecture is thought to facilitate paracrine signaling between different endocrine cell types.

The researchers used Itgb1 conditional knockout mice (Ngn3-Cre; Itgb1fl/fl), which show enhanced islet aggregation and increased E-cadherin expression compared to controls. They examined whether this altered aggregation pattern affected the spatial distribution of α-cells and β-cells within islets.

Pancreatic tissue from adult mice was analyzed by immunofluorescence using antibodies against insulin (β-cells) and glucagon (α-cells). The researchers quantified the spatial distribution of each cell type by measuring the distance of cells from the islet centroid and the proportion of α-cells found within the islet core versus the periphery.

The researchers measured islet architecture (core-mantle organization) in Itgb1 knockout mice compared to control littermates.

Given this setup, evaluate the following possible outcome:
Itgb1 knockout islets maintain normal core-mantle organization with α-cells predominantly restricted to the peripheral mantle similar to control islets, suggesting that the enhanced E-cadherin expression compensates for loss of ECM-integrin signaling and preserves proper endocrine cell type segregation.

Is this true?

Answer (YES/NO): NO